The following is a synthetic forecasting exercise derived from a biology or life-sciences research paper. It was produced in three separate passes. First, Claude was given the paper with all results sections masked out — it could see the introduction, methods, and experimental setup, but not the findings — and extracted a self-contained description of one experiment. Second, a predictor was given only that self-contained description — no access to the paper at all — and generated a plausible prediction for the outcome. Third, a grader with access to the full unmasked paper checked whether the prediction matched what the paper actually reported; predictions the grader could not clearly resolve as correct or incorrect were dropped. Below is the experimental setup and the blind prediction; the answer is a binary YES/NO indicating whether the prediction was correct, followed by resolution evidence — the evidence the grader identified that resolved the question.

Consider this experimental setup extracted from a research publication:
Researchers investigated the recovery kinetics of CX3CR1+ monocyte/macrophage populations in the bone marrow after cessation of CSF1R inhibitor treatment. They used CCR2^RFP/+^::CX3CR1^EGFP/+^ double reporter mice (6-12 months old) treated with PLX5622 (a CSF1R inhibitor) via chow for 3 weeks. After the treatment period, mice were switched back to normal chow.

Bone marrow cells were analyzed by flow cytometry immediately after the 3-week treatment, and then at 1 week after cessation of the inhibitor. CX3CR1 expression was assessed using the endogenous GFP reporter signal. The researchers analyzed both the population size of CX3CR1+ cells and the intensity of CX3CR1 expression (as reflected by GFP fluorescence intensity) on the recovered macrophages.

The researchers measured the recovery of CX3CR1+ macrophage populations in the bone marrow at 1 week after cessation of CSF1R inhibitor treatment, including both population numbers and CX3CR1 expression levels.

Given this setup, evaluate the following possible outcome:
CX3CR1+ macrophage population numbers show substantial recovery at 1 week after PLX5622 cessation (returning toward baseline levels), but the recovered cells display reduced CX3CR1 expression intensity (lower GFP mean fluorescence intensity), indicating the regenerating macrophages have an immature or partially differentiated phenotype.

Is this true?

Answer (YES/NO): YES